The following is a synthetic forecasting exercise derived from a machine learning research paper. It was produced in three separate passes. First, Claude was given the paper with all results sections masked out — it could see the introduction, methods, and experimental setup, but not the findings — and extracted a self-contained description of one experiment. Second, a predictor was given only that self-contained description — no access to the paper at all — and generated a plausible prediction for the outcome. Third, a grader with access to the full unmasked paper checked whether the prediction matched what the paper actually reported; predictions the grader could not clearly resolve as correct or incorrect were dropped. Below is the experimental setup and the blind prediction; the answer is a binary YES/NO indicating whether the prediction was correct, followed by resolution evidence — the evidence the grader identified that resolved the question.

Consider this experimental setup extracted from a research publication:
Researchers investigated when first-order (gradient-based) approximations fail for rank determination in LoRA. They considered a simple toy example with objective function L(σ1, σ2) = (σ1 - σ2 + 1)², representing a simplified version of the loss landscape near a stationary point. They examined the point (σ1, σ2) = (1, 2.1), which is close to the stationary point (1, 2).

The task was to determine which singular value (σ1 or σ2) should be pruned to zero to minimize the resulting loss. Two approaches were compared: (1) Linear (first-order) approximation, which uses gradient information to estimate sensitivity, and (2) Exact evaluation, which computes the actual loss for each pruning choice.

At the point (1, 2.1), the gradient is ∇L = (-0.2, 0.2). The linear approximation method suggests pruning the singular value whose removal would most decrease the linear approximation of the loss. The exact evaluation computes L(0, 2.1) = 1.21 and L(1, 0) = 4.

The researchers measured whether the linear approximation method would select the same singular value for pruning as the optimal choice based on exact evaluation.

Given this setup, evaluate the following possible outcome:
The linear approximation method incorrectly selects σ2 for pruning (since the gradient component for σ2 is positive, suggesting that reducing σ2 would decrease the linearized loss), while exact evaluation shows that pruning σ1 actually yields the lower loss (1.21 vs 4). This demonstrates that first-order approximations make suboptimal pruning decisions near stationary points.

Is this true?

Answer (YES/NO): YES